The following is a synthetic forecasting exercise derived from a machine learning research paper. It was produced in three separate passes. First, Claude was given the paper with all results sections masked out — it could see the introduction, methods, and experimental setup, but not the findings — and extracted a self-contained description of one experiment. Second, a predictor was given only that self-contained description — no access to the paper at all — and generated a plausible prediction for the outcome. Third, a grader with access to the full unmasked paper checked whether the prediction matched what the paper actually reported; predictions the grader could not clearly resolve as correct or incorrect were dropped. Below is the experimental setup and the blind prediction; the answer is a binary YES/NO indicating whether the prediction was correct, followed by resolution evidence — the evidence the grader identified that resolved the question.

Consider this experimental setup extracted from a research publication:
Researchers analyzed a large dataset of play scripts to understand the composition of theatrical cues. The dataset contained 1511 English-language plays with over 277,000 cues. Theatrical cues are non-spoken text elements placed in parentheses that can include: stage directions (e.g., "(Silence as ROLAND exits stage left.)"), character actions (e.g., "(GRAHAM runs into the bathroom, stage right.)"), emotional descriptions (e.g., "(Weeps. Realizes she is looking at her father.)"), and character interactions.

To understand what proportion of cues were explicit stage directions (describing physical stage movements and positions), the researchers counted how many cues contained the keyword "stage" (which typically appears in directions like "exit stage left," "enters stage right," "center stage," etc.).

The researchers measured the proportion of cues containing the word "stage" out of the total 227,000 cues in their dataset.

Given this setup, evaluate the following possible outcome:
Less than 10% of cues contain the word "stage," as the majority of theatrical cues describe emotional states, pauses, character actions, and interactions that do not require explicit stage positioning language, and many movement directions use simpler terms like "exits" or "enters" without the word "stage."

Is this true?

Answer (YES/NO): YES